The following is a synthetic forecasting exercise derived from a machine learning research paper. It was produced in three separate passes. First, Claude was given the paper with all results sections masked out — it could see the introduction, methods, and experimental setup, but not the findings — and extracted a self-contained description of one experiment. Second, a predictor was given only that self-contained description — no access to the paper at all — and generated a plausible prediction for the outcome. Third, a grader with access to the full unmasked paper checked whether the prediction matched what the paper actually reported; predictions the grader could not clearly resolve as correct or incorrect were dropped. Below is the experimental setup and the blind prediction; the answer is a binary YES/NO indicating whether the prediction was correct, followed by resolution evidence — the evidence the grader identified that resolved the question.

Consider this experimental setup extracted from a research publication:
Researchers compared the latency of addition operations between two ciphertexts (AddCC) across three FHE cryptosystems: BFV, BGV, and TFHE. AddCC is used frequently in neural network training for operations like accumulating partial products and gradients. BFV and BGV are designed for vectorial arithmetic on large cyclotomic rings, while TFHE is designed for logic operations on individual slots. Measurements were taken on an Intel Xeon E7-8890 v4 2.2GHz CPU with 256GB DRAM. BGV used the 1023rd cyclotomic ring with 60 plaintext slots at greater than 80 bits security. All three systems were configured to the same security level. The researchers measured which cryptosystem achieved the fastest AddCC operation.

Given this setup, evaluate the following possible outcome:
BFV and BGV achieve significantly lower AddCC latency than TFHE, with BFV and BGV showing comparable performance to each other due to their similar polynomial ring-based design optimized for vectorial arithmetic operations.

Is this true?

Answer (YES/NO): NO